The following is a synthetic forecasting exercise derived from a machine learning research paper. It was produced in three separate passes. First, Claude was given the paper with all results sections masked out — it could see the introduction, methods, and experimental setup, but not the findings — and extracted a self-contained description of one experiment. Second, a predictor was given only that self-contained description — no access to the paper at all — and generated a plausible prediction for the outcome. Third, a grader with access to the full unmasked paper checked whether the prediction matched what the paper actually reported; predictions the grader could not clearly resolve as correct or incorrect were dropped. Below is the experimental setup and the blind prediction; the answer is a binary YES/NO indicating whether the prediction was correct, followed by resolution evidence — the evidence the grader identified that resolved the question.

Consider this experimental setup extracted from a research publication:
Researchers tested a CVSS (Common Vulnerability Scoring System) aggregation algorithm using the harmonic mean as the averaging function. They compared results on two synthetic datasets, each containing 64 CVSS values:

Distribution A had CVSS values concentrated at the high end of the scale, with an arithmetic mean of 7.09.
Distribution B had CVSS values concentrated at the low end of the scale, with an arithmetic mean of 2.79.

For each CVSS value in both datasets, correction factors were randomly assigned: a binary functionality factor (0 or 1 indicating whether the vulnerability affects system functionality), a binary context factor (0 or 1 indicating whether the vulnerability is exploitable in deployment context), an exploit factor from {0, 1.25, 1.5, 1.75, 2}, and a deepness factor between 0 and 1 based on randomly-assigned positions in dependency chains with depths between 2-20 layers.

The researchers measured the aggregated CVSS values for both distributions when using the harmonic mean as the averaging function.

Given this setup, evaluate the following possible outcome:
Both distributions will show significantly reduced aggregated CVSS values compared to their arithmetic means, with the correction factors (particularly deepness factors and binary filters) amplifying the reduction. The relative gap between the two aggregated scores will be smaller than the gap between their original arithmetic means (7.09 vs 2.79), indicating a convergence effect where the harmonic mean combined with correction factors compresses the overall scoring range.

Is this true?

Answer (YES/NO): NO